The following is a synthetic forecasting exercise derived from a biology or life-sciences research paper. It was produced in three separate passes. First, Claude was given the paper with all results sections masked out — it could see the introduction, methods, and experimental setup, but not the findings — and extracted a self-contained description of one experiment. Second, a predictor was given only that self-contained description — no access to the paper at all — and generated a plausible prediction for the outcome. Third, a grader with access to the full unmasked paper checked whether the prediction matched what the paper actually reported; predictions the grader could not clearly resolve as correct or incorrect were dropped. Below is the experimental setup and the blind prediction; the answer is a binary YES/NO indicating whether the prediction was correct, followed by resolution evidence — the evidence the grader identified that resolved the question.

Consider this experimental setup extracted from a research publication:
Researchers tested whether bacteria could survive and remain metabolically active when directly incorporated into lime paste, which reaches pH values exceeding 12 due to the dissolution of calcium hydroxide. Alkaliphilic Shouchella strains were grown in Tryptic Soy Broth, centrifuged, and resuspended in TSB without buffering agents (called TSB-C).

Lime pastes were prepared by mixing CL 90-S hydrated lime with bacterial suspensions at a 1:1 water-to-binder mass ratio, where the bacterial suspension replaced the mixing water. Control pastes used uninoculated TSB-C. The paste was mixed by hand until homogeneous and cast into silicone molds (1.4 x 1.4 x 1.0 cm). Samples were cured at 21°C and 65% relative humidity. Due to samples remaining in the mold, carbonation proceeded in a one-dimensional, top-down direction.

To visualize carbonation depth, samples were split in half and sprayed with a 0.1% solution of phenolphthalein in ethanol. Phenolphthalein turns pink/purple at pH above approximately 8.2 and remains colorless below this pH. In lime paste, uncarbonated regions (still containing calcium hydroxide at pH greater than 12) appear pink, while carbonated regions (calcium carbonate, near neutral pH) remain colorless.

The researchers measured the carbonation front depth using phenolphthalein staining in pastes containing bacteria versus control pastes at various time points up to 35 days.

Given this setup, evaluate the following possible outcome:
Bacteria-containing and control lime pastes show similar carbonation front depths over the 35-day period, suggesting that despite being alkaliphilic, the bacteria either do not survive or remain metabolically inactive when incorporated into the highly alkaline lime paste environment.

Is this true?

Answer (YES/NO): NO